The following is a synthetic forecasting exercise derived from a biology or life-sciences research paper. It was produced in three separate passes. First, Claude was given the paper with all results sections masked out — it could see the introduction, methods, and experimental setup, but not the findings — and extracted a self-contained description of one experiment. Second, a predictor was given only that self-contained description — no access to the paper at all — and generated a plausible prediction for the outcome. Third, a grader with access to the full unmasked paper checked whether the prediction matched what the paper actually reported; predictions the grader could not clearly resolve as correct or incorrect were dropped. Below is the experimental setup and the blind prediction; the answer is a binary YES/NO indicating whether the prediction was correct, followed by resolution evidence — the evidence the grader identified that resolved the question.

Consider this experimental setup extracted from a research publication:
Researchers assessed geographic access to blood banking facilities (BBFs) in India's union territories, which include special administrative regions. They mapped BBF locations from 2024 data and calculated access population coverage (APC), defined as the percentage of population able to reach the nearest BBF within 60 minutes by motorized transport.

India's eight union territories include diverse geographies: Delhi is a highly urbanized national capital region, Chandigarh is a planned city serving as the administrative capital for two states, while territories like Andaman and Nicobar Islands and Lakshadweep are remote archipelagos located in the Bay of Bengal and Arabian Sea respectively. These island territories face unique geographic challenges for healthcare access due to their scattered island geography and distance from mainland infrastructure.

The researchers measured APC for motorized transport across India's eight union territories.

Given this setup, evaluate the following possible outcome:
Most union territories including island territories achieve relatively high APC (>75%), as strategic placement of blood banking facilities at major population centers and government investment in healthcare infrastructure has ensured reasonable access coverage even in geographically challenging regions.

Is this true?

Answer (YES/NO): NO